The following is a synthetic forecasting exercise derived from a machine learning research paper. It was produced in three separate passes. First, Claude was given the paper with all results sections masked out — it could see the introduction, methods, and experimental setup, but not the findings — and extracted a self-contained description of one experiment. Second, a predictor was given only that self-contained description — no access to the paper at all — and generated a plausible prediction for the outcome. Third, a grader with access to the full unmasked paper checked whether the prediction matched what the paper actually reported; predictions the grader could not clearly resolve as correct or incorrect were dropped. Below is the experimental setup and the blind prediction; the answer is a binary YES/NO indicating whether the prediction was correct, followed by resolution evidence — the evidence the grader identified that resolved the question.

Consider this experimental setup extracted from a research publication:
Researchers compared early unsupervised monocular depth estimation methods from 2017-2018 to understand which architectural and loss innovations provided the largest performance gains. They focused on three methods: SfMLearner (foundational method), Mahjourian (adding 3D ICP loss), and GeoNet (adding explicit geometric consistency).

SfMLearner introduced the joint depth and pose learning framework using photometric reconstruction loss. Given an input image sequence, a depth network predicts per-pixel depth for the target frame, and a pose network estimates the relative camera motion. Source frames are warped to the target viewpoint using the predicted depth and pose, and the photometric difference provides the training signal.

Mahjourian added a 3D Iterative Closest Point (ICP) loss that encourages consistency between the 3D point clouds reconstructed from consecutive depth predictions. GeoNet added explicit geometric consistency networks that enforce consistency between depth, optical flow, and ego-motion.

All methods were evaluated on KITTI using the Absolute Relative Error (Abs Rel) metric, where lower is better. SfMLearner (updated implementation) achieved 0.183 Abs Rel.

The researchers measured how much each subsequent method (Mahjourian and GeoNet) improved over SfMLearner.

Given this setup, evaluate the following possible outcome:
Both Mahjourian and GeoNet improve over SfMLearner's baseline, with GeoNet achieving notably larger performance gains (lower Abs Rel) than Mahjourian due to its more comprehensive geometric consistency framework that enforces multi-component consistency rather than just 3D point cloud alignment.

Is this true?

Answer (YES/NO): YES